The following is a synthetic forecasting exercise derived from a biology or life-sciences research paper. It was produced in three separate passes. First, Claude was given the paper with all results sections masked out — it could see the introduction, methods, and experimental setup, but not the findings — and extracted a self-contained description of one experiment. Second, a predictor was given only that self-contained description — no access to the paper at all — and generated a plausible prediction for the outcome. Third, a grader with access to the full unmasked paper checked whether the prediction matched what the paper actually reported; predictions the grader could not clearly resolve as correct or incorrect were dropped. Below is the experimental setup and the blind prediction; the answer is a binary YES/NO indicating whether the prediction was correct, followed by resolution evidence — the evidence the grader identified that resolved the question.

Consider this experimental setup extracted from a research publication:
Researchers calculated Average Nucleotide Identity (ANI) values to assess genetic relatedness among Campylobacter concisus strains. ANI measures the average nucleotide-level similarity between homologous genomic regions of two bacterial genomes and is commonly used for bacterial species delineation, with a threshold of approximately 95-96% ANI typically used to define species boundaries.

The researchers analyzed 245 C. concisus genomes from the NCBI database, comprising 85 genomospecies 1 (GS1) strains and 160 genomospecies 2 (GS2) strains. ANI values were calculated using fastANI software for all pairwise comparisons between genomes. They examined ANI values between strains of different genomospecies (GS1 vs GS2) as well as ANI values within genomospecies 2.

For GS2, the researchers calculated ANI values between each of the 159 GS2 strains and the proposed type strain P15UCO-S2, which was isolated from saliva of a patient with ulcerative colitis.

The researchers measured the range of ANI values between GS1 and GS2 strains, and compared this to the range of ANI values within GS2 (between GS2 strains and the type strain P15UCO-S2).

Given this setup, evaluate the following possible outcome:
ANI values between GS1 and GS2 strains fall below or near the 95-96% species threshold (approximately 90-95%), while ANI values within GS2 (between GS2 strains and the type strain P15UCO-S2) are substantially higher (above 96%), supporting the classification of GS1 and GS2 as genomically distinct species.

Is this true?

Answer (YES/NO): NO